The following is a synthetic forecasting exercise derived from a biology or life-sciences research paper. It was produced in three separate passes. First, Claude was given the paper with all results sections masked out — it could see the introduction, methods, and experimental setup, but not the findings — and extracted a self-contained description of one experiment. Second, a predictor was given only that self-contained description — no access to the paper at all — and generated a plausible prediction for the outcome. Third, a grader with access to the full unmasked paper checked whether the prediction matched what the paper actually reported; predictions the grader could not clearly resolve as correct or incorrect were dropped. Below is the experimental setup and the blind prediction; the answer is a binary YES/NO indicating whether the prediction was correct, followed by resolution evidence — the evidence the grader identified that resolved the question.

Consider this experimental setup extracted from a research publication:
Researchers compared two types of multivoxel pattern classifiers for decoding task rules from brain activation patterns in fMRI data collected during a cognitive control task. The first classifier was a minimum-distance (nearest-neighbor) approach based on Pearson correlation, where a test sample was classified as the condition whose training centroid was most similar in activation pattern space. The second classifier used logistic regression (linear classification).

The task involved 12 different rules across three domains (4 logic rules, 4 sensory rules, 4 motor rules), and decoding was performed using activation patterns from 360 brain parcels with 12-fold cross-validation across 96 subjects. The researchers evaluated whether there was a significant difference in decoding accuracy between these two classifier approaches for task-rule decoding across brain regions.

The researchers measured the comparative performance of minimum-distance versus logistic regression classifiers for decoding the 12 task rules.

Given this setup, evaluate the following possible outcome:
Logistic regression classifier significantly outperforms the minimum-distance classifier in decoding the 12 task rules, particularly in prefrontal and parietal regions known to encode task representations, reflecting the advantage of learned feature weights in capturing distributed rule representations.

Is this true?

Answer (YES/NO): NO